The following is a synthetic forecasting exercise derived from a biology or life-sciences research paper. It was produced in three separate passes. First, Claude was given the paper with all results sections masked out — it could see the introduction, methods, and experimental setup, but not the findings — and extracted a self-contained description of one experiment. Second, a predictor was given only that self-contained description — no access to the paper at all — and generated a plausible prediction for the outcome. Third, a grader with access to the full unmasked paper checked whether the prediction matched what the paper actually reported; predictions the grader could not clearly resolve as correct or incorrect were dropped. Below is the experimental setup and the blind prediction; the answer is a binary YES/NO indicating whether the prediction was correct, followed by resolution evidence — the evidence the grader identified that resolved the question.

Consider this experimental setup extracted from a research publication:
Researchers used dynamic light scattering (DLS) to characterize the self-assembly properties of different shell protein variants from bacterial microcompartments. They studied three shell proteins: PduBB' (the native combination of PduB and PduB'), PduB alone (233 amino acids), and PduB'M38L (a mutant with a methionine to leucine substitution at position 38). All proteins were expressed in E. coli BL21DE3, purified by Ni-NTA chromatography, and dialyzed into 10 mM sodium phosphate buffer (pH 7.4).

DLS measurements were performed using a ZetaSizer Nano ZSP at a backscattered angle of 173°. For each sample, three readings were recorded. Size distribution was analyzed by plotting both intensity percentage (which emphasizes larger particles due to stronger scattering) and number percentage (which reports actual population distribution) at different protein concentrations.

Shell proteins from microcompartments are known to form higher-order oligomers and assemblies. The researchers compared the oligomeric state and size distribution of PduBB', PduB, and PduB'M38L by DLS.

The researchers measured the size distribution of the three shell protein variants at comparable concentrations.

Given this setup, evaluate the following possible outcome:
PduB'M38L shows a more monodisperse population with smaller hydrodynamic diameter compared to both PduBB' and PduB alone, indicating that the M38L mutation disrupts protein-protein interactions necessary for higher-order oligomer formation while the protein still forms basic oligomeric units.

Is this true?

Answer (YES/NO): NO